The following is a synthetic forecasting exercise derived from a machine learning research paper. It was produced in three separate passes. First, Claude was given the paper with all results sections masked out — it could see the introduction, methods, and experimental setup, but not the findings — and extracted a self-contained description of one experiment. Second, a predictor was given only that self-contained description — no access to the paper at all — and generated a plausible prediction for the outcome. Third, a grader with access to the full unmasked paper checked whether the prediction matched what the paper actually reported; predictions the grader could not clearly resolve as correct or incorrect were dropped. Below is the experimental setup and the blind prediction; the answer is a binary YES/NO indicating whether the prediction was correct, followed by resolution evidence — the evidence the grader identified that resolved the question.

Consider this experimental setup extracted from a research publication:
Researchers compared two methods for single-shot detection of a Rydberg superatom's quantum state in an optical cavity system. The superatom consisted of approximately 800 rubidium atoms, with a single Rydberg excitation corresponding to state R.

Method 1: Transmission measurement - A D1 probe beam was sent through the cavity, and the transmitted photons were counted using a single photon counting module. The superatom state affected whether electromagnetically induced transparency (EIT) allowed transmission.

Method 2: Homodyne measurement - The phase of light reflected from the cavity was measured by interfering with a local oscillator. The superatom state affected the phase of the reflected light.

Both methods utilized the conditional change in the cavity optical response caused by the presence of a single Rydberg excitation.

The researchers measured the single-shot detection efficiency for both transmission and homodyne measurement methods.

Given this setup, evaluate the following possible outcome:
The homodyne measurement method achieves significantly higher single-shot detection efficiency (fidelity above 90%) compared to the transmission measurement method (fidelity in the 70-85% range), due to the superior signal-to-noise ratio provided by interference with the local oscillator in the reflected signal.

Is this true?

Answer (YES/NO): NO